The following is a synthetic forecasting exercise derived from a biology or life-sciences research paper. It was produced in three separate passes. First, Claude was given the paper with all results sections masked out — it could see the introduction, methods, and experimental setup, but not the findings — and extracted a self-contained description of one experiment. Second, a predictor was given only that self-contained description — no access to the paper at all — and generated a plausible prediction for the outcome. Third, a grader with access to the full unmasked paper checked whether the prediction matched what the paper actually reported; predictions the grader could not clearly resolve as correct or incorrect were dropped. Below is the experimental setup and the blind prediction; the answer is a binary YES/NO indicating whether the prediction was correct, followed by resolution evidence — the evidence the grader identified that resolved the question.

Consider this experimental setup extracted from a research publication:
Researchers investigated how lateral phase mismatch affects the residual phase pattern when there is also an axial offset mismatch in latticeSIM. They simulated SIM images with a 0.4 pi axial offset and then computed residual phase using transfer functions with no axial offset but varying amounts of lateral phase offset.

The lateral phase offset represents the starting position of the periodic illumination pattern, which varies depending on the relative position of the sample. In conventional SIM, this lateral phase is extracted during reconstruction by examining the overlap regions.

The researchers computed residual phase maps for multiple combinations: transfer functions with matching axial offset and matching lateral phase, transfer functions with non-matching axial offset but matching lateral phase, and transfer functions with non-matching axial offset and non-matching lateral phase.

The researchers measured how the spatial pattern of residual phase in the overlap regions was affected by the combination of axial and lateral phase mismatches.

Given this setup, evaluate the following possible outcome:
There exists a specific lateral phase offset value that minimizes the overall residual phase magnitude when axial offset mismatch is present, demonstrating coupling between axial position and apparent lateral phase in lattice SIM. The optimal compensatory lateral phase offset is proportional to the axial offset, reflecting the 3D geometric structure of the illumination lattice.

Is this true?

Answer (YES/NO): NO